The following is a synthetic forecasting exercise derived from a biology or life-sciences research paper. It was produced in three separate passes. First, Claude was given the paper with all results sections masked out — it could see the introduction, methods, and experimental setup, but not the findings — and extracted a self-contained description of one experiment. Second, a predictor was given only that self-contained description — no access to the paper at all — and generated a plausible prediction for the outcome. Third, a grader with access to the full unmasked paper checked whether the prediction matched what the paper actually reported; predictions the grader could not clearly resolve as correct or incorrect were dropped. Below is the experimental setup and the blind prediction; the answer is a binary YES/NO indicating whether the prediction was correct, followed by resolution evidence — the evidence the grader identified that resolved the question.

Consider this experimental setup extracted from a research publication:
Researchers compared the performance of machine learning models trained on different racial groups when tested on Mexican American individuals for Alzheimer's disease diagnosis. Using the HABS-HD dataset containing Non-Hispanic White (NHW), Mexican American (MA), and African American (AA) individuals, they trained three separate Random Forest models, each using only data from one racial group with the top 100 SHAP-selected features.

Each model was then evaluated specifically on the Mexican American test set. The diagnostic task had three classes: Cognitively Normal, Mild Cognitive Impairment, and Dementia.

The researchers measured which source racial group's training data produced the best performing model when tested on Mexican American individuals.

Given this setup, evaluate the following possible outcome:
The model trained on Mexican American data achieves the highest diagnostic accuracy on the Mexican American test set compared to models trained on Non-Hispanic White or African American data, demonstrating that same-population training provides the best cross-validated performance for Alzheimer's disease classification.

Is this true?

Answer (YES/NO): YES